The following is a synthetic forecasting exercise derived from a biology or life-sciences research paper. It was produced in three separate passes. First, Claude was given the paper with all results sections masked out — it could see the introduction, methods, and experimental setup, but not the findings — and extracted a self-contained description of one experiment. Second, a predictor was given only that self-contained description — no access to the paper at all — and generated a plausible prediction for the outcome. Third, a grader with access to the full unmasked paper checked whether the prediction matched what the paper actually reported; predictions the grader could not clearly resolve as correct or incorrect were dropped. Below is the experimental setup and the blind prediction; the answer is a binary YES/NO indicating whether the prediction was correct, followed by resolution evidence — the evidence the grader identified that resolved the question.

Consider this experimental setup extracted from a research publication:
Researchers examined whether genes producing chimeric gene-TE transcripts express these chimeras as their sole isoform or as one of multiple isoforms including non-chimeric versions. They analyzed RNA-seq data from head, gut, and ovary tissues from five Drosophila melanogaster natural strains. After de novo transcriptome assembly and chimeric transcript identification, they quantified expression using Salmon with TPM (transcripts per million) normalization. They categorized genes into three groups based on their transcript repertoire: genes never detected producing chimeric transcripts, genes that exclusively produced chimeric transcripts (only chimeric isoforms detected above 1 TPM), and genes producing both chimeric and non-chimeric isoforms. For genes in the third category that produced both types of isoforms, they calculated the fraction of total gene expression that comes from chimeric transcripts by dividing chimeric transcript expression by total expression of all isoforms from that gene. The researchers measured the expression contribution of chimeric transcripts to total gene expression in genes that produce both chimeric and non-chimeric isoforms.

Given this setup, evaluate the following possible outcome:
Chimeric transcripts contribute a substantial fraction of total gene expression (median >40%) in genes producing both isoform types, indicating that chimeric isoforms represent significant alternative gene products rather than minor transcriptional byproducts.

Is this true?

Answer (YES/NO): NO